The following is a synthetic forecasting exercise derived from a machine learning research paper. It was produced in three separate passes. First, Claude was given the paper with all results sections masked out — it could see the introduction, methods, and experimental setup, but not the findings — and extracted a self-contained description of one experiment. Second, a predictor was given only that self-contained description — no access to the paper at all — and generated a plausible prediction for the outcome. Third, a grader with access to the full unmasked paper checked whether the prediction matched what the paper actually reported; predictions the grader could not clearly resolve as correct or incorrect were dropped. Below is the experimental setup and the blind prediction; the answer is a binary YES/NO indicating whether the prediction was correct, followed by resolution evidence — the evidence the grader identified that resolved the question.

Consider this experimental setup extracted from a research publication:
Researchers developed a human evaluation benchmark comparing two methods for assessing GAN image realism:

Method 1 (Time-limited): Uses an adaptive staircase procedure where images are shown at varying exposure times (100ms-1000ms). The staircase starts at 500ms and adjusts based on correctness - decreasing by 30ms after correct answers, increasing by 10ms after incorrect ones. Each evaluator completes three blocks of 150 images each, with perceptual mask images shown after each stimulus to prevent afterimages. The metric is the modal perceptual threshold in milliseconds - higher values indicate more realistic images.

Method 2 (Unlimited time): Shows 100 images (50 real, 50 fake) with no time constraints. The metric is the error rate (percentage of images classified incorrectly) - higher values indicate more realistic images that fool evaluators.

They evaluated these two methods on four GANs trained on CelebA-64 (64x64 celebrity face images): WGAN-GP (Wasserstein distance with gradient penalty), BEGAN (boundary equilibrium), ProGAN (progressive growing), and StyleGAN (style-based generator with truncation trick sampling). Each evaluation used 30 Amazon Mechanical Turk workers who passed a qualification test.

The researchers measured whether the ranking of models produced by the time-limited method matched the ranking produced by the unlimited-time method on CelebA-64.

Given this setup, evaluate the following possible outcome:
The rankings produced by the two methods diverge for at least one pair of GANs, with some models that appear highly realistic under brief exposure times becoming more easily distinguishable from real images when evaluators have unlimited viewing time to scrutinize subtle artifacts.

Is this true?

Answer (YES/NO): NO